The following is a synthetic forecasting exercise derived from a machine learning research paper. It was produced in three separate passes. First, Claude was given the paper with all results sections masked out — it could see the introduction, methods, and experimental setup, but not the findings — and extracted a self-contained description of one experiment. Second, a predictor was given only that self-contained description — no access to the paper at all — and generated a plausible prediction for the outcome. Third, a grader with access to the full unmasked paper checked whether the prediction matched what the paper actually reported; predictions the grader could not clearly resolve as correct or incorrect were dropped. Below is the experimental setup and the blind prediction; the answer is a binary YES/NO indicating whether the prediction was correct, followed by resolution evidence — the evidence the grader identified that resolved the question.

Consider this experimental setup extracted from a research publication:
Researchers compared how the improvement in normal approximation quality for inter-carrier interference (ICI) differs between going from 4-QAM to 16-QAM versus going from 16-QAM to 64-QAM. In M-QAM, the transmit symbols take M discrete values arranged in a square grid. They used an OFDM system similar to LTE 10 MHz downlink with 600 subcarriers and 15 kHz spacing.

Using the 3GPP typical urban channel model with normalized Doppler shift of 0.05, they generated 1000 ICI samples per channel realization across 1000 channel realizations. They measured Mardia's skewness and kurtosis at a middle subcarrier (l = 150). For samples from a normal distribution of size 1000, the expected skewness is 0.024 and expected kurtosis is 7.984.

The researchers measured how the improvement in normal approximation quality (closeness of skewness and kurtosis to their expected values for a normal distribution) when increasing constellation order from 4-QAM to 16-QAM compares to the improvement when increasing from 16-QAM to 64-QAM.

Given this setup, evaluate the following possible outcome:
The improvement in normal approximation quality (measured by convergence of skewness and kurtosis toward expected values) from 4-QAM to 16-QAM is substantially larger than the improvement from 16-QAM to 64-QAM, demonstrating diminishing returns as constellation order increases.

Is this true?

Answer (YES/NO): YES